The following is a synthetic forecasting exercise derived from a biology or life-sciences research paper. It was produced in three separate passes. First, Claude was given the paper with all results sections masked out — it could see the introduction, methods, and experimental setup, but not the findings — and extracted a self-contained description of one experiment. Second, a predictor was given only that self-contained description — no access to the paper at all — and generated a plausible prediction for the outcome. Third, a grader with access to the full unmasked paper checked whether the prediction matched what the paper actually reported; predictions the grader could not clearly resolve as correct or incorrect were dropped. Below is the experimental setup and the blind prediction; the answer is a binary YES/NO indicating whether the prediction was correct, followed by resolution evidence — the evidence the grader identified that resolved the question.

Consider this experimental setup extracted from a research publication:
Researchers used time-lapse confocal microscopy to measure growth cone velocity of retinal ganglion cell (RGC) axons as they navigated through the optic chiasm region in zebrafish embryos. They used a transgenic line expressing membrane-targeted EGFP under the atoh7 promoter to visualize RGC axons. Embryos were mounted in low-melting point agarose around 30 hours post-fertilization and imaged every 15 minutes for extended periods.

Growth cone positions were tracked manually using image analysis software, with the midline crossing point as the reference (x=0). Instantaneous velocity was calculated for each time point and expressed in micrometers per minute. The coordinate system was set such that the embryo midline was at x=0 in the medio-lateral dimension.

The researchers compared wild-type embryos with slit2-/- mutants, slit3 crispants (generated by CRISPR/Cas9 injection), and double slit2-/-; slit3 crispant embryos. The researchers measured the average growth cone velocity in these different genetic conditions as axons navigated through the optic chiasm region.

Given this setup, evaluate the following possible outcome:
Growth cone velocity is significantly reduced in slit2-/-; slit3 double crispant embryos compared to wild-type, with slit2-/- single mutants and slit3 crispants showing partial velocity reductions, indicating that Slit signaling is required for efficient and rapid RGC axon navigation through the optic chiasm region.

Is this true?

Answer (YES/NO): NO